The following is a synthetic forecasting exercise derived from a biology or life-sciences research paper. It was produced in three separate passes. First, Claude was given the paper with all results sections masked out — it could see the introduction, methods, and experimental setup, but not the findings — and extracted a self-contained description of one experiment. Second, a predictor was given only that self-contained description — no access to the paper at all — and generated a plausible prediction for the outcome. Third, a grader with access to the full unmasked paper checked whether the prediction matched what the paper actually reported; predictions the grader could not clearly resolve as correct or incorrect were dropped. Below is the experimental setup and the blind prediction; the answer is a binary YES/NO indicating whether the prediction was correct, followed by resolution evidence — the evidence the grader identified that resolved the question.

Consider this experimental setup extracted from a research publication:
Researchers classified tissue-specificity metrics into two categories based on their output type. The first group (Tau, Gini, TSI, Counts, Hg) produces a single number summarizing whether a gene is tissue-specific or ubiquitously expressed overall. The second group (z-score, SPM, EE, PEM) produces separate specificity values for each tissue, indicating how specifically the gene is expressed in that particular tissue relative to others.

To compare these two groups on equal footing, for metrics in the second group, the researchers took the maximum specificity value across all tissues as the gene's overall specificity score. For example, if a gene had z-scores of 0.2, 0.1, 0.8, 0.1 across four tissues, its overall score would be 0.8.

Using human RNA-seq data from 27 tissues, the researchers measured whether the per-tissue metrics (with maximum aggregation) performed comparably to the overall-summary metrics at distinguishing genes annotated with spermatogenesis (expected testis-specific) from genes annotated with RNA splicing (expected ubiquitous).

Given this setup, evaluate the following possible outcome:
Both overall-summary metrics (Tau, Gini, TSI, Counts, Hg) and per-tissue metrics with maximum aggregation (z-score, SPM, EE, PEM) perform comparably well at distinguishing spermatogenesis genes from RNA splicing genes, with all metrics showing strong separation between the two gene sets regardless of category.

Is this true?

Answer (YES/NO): NO